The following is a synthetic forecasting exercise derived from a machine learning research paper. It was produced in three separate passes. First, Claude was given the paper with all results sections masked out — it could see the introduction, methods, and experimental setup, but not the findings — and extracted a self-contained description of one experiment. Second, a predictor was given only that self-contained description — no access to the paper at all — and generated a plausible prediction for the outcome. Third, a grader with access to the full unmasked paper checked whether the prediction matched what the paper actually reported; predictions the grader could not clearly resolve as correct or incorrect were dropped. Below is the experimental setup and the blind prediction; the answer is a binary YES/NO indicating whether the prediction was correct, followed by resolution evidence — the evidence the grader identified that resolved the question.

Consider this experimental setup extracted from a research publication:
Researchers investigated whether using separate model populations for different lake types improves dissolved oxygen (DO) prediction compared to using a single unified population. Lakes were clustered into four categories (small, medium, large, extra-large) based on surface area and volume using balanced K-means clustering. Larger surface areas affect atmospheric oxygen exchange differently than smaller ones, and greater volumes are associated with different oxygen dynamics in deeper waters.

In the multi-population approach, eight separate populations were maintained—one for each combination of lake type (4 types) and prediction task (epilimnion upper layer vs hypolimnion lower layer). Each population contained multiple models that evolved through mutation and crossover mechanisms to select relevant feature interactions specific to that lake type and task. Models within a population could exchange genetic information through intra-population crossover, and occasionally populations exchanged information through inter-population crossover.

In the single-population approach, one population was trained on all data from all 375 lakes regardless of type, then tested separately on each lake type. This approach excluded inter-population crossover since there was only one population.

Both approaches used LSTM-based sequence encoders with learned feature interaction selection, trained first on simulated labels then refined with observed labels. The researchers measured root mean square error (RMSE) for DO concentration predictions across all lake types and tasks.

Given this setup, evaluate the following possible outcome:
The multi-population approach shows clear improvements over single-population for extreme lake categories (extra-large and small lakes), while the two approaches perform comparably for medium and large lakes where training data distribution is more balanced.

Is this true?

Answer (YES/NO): NO